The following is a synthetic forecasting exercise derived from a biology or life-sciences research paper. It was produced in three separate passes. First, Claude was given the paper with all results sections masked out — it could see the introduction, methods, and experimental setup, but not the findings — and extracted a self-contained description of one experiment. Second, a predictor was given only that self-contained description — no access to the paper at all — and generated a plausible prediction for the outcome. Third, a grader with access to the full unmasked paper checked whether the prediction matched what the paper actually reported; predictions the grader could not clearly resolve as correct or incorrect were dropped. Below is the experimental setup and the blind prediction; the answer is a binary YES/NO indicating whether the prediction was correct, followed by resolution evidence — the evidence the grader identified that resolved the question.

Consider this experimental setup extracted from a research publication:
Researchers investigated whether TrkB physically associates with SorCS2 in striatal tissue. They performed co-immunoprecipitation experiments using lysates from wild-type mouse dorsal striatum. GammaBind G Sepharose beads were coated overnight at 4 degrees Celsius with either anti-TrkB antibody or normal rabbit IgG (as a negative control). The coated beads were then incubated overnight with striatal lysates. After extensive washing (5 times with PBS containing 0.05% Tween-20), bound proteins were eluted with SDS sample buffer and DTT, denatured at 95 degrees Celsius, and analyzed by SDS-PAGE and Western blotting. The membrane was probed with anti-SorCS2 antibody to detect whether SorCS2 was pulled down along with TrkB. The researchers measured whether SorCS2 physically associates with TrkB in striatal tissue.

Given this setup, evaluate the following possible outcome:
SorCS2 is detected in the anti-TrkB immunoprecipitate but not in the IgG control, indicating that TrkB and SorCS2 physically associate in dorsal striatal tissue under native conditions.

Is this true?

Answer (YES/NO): YES